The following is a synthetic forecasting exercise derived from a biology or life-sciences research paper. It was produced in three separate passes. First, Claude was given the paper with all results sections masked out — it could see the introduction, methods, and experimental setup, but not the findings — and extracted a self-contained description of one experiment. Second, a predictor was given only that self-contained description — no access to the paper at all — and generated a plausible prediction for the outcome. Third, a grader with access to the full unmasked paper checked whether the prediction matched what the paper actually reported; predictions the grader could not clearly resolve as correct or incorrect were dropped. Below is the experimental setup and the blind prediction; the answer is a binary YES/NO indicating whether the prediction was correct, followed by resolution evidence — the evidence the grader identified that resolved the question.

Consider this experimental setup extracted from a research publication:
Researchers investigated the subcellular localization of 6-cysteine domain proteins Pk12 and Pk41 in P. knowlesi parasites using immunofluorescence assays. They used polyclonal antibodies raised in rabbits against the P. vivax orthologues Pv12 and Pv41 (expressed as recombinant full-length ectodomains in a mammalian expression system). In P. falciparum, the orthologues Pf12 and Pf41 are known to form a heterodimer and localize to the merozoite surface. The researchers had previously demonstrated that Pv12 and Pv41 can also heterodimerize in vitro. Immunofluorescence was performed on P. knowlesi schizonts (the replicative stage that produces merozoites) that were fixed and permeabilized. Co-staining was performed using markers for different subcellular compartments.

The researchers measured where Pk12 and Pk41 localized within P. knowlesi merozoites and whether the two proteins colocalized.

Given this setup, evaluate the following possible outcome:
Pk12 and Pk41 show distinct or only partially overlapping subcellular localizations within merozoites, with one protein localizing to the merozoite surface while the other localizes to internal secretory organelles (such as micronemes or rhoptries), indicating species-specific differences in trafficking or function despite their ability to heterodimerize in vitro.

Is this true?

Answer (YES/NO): NO